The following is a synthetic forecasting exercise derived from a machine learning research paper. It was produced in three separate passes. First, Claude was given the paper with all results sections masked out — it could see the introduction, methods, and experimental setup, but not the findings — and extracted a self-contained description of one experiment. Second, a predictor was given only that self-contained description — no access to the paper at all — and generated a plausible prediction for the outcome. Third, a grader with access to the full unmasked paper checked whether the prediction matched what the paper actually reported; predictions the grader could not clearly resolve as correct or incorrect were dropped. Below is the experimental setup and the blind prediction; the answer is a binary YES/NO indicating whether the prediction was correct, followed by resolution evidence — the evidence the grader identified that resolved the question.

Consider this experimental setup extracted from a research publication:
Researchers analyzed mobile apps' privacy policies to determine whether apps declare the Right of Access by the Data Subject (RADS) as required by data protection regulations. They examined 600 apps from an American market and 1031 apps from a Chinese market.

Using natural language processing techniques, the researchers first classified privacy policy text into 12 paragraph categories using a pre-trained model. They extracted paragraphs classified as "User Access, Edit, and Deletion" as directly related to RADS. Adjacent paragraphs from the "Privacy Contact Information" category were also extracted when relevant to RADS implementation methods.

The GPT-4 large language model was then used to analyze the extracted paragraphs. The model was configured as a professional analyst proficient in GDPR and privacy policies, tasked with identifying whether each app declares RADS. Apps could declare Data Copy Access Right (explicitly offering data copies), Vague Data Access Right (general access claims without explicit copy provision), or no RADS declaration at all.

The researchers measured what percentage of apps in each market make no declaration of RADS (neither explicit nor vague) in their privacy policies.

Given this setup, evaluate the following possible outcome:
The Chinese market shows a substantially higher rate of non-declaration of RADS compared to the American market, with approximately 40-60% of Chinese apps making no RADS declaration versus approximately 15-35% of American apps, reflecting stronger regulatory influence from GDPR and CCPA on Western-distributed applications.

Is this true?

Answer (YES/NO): NO